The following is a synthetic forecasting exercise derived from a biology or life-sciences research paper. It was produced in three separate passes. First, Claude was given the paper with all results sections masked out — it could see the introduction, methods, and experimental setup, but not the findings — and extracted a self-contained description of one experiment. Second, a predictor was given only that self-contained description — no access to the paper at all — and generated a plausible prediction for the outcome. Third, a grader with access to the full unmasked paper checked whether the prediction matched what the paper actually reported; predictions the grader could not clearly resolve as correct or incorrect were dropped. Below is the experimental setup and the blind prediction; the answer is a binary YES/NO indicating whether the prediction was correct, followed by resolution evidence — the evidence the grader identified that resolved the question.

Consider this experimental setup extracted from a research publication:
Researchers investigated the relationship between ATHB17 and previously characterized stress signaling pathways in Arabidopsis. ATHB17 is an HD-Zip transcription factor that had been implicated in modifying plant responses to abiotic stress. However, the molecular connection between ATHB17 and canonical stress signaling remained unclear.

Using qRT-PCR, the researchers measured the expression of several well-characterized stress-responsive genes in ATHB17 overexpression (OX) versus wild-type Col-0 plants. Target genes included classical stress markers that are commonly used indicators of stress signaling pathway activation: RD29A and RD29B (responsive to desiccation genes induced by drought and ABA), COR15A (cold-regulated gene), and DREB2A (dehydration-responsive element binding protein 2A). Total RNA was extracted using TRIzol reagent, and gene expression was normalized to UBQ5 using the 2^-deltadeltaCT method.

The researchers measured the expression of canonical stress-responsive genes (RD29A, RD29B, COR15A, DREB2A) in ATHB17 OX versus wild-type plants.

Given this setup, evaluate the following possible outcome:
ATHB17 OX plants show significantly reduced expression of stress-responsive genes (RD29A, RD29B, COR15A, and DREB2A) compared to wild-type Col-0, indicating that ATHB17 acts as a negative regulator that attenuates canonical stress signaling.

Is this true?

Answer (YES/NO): NO